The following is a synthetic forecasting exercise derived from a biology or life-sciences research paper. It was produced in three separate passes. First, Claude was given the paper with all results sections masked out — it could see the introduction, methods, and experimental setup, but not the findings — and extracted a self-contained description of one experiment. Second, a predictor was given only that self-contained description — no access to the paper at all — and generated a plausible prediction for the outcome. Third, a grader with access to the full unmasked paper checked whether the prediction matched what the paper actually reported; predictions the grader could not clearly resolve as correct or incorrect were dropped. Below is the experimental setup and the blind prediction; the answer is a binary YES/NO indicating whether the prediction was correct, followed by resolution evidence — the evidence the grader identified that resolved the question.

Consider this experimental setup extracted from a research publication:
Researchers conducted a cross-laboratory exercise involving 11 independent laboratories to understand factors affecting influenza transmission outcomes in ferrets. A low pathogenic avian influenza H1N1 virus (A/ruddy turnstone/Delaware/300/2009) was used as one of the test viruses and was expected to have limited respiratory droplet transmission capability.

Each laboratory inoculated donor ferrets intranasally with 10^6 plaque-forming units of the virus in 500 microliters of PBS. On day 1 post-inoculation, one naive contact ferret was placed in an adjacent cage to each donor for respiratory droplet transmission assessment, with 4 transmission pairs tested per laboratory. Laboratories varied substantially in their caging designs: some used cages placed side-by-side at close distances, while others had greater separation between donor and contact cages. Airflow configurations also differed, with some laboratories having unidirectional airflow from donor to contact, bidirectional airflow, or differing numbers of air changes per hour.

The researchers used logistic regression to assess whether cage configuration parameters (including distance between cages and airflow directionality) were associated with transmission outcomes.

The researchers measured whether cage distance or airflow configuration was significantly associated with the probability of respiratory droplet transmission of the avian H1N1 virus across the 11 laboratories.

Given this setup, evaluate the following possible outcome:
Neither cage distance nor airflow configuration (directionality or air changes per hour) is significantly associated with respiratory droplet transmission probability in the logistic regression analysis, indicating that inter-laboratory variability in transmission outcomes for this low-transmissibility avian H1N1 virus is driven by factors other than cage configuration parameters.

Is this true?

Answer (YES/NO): YES